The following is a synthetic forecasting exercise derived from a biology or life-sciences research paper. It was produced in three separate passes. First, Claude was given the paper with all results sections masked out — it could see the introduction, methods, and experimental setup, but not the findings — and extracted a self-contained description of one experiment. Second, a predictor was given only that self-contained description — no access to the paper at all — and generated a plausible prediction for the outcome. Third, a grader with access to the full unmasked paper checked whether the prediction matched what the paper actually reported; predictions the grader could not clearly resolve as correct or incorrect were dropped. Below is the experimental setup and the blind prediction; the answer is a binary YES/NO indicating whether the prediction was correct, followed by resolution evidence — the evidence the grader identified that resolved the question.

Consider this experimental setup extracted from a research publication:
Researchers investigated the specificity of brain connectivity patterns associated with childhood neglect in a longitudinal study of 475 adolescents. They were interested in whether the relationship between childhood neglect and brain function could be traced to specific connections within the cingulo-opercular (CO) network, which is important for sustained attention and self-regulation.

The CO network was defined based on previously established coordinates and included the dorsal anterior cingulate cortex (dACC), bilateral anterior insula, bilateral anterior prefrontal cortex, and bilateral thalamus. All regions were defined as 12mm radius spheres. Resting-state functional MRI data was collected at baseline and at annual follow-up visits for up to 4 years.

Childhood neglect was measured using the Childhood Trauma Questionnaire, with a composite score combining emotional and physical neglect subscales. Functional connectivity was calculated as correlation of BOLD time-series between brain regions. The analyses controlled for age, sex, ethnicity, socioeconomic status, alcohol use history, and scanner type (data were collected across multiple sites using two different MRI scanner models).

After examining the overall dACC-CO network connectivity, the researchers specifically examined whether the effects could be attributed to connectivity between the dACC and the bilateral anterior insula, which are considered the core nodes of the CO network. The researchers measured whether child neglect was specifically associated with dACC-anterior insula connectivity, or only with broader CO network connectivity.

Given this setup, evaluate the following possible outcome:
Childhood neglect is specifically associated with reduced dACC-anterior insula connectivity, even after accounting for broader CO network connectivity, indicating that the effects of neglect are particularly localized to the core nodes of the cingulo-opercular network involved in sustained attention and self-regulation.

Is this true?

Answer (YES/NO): NO